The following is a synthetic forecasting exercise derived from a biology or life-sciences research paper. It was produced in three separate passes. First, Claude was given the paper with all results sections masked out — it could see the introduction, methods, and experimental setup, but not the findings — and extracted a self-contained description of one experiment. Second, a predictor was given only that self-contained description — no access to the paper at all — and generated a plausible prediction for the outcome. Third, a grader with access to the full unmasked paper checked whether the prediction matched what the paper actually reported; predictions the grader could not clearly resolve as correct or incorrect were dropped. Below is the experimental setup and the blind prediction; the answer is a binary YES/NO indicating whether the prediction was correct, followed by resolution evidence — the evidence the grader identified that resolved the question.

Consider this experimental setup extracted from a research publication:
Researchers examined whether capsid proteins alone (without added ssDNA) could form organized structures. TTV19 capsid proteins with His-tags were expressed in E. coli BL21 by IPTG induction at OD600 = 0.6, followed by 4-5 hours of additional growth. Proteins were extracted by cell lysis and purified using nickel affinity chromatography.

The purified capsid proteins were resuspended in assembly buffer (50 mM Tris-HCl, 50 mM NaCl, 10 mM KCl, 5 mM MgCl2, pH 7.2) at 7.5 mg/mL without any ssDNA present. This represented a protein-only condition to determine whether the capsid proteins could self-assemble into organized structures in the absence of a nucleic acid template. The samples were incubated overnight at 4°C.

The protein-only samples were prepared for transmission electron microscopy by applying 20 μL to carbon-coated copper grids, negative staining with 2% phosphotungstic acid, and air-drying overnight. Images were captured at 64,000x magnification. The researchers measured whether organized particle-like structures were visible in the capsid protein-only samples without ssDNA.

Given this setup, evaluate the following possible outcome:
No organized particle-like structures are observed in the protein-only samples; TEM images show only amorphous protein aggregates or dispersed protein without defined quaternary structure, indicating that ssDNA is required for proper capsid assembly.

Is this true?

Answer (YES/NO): NO